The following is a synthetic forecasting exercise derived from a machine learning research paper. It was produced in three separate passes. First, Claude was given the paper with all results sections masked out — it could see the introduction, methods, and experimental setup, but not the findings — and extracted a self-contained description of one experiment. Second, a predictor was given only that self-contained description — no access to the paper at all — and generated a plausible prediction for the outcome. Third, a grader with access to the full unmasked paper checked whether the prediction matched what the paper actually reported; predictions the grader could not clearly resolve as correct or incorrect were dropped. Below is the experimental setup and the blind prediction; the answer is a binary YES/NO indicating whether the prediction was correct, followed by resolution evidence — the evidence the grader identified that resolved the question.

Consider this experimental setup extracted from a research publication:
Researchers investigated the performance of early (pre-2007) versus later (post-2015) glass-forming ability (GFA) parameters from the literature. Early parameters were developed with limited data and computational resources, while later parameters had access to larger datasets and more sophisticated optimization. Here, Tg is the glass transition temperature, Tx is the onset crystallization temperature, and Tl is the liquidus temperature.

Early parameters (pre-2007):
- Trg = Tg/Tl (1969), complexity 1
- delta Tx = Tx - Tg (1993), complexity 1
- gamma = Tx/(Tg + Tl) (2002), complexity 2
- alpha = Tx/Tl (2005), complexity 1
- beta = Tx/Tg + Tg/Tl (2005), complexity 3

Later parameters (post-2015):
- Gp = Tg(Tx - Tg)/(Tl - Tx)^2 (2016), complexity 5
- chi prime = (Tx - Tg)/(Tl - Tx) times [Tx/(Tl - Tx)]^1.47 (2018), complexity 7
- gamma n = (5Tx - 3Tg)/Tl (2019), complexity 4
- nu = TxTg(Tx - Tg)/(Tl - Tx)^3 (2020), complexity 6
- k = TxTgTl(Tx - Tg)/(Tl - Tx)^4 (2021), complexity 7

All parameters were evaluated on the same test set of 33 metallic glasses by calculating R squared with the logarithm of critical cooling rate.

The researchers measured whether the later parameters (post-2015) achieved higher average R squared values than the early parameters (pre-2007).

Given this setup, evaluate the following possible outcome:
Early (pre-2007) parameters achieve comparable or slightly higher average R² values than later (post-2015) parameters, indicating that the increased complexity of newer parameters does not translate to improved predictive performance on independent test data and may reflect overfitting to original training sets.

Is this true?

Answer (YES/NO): NO